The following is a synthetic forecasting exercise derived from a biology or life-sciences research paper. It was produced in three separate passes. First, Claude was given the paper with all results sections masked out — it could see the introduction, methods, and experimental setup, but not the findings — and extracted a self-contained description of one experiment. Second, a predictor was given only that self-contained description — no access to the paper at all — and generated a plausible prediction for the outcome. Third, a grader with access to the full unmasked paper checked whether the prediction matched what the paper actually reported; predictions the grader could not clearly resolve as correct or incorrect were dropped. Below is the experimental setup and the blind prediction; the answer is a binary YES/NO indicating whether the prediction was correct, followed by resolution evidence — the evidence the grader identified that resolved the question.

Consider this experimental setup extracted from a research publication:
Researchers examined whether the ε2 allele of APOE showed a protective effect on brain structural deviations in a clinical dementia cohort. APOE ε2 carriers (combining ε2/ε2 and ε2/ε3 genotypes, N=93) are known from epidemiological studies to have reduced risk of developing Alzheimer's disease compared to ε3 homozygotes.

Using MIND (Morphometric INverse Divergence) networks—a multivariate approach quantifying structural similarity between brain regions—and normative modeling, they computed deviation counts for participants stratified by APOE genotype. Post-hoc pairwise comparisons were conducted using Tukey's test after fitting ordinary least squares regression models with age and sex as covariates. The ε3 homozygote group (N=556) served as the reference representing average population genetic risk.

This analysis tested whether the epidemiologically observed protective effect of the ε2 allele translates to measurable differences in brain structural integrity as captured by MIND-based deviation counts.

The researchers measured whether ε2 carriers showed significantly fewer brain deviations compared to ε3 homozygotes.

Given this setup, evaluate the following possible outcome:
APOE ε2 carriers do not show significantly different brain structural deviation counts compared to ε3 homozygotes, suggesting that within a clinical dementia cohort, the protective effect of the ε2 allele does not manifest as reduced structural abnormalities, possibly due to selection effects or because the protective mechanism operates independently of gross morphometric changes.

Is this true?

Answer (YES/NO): NO